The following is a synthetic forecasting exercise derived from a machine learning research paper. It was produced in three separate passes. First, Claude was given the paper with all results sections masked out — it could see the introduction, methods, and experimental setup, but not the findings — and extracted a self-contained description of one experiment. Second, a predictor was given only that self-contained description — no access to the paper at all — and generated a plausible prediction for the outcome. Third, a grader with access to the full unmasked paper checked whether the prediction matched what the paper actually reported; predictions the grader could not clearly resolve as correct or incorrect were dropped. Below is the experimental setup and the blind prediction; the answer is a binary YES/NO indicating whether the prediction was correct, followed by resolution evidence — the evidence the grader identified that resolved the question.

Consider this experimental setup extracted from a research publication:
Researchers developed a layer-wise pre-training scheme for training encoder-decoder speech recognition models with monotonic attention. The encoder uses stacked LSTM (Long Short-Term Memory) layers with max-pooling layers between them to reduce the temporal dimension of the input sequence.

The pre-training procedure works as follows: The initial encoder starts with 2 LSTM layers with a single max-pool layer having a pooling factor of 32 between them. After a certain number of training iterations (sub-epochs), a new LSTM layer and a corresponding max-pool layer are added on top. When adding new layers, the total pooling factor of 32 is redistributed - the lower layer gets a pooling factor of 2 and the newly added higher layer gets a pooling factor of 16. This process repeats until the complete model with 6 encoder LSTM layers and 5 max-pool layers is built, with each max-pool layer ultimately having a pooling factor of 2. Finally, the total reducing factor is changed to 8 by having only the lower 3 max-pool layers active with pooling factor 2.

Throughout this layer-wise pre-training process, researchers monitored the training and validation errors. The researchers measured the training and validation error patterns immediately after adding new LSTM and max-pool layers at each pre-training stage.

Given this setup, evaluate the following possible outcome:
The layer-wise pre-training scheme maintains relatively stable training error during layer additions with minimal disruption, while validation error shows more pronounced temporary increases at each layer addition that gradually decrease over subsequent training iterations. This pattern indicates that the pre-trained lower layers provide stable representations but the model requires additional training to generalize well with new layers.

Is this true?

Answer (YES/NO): NO